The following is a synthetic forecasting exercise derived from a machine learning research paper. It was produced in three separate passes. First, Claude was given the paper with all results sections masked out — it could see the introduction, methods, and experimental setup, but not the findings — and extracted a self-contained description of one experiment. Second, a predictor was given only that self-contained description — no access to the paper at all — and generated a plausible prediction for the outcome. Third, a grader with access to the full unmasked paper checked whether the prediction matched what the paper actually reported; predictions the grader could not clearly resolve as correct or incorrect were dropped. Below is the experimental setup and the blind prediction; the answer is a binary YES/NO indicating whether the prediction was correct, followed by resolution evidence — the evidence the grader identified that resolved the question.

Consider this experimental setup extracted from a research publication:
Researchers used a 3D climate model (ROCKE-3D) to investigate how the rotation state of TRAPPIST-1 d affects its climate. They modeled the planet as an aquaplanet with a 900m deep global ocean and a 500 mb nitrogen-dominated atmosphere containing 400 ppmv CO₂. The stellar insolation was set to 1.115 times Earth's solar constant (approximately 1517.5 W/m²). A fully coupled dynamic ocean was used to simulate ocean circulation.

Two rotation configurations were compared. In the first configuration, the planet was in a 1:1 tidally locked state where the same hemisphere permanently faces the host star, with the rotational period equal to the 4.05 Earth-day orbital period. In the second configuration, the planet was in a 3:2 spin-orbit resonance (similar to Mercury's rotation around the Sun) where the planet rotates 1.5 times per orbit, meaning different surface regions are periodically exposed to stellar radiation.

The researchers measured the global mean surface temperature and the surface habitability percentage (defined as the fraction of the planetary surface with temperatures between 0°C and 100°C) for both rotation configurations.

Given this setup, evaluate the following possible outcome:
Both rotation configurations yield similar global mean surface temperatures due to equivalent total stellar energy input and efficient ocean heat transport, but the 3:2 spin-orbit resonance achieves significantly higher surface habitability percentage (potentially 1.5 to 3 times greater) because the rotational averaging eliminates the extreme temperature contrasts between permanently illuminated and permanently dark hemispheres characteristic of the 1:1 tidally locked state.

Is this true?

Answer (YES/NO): NO